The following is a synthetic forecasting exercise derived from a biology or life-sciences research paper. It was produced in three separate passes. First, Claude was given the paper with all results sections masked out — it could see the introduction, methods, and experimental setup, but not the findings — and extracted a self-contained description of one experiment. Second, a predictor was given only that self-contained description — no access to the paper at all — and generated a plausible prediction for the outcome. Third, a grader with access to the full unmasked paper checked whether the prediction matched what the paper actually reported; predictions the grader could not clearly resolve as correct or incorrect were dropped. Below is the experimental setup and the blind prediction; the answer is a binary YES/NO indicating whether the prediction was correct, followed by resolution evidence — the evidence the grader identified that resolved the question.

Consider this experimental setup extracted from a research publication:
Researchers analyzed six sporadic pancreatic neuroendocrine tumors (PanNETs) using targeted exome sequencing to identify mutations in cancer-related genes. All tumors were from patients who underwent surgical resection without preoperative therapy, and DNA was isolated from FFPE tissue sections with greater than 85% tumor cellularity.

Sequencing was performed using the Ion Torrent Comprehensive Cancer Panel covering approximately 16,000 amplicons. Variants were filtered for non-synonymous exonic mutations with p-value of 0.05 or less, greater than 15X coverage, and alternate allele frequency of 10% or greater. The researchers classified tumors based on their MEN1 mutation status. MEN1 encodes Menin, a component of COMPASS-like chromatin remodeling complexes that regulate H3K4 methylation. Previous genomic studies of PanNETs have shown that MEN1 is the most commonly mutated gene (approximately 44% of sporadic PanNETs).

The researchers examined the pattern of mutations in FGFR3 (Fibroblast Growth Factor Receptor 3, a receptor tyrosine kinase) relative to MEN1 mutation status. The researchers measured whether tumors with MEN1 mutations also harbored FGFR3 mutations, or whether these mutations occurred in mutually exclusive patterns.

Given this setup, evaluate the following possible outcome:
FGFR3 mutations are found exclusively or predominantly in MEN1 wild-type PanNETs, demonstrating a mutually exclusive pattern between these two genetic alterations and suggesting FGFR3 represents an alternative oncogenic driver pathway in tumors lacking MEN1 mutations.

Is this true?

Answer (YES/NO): NO